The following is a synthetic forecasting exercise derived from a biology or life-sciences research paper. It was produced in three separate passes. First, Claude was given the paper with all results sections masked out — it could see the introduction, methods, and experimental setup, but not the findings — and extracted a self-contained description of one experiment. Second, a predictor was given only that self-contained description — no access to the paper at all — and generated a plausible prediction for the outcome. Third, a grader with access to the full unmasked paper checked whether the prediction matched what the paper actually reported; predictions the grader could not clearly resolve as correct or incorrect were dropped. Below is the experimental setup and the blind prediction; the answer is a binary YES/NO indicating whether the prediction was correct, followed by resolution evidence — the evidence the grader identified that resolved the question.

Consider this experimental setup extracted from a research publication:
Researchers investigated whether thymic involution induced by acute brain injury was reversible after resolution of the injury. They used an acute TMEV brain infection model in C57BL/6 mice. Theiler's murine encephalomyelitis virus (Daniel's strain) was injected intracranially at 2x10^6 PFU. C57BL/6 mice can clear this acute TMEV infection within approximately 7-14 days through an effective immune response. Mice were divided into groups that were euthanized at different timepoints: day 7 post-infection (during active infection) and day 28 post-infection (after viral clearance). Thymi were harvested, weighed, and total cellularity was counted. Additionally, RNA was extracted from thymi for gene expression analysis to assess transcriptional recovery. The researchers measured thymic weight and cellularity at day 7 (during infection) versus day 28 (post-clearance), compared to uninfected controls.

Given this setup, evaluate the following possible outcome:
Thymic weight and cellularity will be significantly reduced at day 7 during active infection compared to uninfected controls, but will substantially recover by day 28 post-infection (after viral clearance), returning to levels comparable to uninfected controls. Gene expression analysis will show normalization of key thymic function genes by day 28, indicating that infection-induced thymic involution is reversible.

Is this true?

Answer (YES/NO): YES